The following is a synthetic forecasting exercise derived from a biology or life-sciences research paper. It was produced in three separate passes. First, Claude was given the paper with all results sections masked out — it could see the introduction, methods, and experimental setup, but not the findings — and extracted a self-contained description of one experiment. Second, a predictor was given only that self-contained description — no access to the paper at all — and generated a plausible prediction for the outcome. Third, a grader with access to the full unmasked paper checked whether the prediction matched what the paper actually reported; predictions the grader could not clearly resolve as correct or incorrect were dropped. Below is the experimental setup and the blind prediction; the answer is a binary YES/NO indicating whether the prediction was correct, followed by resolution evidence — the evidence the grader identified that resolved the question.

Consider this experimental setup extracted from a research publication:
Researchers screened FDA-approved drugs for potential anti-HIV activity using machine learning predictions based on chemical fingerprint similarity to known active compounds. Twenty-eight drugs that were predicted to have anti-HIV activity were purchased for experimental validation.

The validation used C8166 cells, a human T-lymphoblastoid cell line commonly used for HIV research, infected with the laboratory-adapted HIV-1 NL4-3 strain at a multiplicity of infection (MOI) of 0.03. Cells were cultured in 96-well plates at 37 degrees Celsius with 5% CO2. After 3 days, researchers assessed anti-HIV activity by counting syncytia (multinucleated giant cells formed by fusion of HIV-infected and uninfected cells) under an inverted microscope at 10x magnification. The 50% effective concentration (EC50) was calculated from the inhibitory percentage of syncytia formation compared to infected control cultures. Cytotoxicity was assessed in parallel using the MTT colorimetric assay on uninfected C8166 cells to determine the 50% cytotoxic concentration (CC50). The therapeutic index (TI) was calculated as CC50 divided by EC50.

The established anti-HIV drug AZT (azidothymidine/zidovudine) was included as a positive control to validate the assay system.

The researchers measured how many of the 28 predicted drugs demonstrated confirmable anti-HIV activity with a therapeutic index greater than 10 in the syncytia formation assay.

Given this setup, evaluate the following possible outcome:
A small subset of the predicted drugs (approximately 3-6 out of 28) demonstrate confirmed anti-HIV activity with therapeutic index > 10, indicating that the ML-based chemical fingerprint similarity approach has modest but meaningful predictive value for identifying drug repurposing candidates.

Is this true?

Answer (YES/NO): NO